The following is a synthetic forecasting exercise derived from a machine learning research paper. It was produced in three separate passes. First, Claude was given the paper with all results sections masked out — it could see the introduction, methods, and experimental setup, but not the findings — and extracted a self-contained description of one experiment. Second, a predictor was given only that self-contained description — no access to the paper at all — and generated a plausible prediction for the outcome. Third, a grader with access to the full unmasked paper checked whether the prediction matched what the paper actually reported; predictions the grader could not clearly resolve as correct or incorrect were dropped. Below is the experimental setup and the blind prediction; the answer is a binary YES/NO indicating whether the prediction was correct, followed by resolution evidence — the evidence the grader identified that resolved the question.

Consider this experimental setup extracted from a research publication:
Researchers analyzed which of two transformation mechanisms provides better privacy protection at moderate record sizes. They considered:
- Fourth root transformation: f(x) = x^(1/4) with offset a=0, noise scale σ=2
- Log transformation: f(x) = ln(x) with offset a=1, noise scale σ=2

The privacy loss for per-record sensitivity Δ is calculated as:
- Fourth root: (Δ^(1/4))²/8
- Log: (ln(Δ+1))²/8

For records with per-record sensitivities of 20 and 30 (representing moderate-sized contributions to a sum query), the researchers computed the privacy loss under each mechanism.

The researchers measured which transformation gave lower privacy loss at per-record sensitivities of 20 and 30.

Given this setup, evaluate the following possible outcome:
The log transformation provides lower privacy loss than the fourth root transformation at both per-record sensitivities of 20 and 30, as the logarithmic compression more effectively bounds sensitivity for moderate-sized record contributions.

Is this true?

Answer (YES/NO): NO